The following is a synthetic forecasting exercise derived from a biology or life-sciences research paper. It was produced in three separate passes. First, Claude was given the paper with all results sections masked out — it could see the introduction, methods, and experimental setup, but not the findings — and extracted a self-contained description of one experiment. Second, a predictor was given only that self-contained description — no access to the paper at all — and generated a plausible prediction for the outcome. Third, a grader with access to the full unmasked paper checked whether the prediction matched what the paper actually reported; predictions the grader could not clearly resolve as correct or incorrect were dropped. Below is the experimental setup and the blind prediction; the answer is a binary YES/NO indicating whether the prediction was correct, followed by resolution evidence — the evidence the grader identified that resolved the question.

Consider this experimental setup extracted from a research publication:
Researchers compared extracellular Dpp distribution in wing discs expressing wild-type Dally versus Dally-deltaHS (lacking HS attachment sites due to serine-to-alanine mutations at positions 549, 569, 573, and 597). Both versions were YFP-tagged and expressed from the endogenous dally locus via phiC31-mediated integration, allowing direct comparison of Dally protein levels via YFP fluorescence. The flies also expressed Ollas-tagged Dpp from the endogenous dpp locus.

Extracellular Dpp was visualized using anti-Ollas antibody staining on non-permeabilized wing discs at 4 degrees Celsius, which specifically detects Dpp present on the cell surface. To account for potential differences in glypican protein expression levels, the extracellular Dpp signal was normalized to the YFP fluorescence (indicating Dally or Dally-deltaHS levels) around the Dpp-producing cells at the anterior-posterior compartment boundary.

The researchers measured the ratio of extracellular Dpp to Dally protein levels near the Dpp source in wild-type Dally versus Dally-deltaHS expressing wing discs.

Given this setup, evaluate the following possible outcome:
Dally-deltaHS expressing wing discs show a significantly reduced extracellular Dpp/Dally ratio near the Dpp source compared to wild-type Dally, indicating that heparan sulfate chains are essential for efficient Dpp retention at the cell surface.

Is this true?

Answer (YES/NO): NO